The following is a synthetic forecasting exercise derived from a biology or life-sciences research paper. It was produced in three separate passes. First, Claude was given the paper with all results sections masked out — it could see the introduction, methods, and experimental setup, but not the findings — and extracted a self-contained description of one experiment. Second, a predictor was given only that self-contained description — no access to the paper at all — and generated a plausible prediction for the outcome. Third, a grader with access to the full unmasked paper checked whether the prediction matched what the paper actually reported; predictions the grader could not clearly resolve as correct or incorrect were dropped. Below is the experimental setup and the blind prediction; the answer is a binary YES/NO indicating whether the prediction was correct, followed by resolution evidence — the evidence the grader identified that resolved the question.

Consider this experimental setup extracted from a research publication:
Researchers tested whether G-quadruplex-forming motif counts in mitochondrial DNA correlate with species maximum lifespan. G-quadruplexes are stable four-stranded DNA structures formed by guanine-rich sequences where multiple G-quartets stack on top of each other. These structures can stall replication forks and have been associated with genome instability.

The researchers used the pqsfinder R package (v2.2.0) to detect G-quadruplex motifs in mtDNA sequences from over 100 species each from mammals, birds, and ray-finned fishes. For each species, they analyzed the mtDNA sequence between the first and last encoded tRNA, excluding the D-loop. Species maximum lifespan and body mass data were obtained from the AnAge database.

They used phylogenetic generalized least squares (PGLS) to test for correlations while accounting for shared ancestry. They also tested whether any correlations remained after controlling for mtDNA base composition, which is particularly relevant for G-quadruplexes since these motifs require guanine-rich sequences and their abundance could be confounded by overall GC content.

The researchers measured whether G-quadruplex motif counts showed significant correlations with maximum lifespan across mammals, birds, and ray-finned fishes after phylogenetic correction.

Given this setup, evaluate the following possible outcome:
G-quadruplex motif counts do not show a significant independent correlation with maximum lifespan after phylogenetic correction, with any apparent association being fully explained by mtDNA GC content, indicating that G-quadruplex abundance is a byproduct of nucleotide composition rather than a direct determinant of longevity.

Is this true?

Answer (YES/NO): YES